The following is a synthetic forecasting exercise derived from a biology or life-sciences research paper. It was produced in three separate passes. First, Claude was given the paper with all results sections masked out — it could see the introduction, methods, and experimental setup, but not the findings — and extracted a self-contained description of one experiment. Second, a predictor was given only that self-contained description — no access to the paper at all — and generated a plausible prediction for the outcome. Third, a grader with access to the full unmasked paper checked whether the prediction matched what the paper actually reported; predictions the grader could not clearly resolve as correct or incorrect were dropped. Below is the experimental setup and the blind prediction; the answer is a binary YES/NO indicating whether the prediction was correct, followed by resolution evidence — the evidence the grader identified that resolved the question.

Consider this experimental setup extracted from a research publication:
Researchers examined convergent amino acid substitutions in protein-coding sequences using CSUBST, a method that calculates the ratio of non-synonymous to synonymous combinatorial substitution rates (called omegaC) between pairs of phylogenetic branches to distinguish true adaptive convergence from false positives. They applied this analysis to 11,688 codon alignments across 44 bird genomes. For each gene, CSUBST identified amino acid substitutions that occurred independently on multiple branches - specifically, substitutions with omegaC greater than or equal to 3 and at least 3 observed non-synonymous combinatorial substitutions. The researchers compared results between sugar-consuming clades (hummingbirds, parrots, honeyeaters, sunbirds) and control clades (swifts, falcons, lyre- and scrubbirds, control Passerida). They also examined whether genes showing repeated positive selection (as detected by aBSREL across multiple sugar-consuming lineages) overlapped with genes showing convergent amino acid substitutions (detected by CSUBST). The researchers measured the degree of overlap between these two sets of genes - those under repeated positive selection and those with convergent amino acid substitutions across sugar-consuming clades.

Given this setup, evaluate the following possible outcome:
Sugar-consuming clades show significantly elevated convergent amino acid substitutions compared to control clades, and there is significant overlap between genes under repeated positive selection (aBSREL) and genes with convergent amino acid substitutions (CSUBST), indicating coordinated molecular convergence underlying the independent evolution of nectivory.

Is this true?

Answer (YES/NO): NO